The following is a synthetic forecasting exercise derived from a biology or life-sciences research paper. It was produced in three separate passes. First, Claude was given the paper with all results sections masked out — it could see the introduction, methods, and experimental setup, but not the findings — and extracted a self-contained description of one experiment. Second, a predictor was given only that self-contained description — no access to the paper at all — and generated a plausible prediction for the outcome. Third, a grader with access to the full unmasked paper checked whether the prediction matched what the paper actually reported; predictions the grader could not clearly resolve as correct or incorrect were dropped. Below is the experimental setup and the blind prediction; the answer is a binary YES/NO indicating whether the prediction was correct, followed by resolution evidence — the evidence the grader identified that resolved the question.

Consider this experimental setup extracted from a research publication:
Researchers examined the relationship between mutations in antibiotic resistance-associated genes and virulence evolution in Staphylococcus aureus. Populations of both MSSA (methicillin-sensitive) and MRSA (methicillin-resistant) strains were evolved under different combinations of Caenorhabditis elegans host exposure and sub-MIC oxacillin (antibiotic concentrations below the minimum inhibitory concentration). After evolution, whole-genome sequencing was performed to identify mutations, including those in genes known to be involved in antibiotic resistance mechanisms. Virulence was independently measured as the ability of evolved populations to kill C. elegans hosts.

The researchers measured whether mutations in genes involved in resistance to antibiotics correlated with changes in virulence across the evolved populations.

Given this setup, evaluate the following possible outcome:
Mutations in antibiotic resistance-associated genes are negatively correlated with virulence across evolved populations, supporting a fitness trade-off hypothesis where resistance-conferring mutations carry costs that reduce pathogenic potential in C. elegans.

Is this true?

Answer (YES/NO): NO